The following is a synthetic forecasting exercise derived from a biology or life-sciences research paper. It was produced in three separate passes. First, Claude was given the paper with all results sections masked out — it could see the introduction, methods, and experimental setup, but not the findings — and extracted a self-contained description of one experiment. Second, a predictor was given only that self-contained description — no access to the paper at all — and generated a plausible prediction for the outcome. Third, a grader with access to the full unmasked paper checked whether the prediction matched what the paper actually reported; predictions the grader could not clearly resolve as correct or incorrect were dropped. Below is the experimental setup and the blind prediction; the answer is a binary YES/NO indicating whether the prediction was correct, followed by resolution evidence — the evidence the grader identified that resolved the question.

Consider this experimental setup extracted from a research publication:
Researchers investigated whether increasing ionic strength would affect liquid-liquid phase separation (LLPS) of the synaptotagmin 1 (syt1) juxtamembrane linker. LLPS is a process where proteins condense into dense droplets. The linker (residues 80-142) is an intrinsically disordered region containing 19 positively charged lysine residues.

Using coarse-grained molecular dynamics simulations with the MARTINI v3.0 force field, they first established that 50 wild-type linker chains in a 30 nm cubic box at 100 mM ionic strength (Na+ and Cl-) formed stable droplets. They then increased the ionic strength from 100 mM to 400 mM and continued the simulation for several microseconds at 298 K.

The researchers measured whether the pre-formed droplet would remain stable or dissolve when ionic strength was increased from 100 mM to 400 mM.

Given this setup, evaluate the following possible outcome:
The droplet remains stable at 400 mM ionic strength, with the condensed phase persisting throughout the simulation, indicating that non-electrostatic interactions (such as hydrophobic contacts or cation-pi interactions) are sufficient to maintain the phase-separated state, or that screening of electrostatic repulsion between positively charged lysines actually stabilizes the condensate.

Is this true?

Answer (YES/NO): NO